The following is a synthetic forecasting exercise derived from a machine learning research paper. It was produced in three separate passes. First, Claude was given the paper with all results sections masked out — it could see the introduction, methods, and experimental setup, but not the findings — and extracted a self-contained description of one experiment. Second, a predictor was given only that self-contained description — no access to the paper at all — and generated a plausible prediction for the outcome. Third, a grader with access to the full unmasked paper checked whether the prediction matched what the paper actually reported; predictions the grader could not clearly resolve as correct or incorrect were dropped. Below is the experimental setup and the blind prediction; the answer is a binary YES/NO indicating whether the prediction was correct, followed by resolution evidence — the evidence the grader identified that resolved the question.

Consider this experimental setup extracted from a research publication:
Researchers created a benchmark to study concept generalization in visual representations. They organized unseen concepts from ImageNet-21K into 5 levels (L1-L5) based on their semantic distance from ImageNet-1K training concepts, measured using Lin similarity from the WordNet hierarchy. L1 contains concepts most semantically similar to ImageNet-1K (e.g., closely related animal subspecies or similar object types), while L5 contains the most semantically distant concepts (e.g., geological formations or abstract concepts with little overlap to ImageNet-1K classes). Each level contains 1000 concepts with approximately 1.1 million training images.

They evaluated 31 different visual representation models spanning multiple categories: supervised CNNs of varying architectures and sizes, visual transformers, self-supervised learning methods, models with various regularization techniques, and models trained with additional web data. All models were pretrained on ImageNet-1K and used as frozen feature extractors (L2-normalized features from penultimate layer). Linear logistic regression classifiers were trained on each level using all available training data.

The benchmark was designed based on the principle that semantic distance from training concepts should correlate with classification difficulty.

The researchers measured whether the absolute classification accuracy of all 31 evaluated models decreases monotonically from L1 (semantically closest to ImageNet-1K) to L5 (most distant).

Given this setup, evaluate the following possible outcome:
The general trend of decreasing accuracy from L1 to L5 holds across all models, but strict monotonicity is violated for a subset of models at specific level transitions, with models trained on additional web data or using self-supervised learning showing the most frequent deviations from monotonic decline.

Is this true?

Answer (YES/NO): NO